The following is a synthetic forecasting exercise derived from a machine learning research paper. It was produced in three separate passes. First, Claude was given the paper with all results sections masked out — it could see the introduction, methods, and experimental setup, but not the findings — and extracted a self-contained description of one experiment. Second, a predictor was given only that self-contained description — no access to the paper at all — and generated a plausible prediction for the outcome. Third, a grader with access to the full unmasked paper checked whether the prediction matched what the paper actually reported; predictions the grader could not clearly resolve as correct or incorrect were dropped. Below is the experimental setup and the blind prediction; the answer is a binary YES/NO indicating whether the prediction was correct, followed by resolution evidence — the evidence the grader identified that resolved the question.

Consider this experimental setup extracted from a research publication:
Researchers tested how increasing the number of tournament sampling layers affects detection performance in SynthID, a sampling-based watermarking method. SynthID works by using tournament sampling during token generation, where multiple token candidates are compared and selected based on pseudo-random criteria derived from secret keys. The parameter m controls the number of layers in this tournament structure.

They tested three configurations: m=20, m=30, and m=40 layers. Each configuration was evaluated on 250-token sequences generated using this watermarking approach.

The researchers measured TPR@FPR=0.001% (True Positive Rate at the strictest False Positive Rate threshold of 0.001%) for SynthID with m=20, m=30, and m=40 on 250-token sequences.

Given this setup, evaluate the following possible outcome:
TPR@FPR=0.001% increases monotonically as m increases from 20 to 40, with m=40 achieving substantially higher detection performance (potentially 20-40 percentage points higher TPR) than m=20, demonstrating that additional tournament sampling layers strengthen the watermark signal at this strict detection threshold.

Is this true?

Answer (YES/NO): NO